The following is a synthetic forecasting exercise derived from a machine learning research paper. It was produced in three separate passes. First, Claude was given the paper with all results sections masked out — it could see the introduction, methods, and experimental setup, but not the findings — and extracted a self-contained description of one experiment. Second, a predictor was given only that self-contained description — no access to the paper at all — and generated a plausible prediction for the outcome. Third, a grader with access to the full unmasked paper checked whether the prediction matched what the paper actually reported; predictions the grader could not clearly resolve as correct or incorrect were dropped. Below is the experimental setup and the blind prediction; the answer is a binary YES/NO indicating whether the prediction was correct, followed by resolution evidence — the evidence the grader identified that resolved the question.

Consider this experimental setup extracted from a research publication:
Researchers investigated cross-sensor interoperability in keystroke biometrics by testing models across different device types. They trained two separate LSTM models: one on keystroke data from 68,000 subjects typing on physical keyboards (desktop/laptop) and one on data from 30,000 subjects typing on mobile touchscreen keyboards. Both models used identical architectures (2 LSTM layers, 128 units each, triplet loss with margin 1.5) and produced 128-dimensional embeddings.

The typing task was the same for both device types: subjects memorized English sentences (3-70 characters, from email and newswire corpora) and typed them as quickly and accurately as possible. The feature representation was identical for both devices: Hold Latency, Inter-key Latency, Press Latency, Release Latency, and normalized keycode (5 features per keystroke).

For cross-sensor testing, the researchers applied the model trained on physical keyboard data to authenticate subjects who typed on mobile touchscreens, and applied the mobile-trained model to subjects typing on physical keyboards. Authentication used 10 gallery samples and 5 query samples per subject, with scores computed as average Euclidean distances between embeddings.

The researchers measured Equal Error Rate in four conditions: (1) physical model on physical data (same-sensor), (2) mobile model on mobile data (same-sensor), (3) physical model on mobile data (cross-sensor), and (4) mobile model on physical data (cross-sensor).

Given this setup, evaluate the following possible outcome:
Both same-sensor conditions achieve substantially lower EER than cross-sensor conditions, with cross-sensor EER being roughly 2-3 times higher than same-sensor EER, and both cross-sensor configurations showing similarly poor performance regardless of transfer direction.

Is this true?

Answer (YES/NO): NO